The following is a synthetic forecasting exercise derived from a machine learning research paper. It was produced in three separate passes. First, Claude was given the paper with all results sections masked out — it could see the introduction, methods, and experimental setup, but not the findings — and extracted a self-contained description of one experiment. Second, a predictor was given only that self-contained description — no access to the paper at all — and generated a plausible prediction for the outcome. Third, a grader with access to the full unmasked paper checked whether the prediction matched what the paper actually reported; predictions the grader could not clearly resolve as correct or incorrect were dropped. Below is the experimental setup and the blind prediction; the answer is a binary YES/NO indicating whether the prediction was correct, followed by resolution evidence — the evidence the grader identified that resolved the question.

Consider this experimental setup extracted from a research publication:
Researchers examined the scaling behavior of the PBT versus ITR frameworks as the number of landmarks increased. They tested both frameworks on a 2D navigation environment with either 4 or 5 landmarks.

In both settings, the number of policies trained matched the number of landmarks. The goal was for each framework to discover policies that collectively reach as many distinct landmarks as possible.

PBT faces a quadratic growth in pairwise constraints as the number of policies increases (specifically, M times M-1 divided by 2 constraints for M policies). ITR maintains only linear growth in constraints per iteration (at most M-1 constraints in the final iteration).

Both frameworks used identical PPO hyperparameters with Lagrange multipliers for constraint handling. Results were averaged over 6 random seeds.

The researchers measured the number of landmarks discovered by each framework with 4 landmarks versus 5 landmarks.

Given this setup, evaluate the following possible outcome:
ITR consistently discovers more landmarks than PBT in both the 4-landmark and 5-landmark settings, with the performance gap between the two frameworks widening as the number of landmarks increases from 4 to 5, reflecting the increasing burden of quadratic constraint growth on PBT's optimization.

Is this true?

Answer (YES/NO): YES